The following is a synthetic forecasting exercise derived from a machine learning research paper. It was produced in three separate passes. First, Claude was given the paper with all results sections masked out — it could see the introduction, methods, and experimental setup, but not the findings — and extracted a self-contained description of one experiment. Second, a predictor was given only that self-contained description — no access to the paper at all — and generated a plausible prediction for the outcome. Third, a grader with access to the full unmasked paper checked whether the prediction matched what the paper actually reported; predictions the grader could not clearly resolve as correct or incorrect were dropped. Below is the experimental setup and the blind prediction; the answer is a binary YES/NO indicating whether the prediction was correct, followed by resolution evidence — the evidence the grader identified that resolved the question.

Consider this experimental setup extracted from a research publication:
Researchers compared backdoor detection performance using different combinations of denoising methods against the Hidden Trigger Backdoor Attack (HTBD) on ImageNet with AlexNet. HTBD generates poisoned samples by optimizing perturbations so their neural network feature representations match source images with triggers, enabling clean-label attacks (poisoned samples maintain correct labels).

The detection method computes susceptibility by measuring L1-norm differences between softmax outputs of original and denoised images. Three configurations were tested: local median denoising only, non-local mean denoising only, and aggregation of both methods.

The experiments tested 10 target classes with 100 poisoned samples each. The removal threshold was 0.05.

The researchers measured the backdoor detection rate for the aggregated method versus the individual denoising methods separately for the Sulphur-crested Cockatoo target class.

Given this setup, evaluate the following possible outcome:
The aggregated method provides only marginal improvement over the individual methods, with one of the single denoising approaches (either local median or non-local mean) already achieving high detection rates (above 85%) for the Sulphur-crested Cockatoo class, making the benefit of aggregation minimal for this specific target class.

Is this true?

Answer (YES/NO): YES